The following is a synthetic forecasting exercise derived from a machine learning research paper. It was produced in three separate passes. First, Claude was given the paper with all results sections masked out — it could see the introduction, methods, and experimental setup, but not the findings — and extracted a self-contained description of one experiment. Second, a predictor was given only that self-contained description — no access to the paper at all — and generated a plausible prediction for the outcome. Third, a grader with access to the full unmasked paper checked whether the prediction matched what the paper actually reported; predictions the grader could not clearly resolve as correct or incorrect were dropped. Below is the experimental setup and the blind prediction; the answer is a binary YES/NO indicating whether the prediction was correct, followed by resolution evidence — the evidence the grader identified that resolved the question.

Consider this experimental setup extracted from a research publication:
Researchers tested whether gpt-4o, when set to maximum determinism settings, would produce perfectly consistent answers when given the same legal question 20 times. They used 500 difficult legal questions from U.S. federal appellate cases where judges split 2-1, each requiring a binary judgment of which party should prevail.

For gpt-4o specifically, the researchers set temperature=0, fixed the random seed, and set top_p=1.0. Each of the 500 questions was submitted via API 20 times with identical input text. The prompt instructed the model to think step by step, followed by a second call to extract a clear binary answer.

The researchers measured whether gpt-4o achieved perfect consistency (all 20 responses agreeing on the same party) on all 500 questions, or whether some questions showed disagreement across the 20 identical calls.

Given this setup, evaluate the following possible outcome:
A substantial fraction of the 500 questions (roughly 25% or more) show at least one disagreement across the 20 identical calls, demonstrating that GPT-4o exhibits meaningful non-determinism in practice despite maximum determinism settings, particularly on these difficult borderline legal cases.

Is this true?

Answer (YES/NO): YES